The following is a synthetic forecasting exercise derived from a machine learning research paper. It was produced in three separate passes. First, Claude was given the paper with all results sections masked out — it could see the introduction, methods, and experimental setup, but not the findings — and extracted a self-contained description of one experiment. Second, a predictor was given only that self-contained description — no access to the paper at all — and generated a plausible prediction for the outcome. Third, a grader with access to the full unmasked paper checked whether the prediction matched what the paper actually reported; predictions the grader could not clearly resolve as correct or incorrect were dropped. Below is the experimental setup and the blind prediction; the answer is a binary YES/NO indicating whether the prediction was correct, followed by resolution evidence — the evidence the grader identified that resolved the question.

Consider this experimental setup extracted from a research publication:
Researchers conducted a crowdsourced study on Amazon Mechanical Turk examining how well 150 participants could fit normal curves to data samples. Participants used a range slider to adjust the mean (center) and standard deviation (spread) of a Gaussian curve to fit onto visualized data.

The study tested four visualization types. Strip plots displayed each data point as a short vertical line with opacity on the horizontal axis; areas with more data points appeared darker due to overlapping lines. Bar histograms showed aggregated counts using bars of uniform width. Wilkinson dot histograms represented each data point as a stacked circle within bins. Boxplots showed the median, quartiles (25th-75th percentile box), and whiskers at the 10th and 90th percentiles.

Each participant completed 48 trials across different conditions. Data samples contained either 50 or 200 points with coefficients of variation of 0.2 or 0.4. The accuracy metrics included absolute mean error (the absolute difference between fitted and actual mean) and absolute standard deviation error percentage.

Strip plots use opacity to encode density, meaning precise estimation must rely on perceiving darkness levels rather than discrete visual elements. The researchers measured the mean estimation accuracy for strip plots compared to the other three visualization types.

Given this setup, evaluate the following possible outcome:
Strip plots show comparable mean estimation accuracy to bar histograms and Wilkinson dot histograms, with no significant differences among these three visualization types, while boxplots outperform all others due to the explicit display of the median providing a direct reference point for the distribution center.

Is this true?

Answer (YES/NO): YES